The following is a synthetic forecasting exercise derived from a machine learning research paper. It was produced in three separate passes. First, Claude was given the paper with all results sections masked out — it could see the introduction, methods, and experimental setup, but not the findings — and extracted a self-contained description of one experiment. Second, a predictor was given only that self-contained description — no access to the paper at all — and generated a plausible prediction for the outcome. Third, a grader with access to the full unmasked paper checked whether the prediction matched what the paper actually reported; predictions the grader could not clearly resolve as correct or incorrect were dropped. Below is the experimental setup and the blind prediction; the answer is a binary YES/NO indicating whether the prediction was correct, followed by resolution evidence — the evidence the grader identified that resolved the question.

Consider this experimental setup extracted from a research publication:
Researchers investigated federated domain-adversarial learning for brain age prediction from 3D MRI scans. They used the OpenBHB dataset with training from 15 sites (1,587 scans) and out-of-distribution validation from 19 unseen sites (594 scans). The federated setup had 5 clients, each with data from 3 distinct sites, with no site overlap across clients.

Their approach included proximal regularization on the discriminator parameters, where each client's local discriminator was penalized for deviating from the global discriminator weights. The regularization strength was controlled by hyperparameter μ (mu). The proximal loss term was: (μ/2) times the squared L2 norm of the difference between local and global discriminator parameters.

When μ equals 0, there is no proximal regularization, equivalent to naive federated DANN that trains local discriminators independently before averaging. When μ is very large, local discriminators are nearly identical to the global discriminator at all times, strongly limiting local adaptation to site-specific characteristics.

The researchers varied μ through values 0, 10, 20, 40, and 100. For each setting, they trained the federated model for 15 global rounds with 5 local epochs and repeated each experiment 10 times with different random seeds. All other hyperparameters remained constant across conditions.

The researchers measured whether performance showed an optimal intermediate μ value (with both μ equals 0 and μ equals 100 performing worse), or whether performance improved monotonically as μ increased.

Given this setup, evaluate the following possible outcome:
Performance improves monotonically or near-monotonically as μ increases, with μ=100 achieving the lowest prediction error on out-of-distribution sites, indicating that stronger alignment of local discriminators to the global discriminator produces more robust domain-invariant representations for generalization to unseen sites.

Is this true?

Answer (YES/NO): NO